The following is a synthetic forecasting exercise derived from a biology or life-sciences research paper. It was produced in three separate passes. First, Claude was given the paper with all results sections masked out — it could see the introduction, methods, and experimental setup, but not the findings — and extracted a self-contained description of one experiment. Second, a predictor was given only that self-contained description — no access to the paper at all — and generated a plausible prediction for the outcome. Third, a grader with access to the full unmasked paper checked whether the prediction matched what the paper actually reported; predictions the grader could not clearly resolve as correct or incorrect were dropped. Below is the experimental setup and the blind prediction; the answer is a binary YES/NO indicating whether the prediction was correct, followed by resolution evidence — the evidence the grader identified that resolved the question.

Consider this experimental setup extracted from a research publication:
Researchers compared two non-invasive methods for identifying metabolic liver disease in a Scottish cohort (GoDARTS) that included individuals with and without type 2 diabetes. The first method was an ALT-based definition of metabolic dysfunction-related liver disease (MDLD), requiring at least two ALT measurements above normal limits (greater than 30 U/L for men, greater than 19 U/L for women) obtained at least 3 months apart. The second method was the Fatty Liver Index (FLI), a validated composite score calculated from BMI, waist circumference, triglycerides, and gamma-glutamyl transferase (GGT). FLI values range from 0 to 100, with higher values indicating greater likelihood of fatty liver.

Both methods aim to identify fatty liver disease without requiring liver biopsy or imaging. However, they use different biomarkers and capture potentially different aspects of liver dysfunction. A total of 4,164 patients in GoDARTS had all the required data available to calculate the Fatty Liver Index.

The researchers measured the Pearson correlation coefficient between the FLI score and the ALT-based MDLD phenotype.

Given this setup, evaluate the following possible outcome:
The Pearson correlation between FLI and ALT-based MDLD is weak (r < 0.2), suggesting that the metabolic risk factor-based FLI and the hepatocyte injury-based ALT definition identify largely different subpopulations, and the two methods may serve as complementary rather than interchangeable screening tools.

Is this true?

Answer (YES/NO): NO